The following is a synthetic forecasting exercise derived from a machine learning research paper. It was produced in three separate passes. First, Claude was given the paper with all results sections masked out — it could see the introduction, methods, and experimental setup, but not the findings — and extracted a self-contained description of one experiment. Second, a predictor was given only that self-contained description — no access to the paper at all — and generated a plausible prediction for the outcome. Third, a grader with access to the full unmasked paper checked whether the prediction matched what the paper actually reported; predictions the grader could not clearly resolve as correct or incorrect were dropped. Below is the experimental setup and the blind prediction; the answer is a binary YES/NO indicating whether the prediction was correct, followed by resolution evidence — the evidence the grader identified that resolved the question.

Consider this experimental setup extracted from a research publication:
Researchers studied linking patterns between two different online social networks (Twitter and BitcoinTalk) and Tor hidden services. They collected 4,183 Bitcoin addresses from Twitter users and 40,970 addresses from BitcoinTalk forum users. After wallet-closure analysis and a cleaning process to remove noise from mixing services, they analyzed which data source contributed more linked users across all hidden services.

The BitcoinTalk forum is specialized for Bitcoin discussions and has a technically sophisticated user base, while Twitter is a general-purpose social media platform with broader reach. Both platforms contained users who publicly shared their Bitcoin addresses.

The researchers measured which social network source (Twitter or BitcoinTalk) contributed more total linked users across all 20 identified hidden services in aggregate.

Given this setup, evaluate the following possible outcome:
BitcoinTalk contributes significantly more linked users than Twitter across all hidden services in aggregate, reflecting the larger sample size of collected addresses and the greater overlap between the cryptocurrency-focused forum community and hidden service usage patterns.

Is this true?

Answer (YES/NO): YES